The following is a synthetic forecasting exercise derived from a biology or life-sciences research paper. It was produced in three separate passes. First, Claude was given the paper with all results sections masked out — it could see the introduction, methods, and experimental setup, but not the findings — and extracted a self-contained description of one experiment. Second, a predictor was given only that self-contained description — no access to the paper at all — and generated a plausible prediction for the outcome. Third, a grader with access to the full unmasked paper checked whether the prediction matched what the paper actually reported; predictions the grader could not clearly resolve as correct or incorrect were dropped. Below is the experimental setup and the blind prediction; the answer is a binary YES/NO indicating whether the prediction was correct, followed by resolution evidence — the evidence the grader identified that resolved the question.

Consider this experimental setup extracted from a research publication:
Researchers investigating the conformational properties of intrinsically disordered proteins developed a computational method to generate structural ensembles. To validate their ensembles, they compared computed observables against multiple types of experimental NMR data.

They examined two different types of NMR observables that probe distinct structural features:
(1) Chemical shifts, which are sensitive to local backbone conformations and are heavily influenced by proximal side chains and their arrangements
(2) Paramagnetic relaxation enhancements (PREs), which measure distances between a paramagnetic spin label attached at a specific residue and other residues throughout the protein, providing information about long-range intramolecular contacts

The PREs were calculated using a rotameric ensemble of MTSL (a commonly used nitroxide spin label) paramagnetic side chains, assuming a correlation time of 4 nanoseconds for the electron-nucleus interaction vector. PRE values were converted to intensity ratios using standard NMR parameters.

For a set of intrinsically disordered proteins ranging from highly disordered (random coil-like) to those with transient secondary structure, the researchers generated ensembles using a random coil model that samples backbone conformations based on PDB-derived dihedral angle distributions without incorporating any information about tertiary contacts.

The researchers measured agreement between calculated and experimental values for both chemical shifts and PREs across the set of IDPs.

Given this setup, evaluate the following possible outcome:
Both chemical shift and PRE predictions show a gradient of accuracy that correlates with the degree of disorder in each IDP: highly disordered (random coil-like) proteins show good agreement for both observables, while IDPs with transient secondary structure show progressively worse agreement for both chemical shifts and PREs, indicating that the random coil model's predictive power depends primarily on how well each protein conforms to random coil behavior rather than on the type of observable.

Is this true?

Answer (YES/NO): NO